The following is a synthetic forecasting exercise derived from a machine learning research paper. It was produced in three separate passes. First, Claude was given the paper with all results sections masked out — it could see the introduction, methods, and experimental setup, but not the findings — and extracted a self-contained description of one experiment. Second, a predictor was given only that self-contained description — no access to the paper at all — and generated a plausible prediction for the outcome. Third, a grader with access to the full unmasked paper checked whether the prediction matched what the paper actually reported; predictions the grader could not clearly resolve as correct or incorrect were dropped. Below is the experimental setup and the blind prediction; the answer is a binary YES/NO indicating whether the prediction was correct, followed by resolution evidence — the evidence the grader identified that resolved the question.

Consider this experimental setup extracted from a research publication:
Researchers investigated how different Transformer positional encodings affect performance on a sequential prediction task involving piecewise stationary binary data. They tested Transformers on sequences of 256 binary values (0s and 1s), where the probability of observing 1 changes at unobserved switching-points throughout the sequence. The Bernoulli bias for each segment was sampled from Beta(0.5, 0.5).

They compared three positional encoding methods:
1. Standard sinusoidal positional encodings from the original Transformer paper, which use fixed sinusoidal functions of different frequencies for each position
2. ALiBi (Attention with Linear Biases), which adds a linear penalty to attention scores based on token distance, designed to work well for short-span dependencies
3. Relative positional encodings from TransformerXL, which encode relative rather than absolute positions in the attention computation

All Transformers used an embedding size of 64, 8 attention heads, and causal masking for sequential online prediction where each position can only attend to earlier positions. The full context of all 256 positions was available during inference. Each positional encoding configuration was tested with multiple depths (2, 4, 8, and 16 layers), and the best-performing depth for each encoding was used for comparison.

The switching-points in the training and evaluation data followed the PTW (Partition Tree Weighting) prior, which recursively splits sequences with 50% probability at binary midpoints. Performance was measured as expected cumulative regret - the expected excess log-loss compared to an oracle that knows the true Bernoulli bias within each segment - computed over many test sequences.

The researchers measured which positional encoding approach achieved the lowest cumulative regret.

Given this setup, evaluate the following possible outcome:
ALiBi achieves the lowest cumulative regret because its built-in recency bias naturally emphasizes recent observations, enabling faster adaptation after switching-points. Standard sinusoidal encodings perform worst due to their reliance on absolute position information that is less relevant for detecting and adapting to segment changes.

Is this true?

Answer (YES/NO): NO